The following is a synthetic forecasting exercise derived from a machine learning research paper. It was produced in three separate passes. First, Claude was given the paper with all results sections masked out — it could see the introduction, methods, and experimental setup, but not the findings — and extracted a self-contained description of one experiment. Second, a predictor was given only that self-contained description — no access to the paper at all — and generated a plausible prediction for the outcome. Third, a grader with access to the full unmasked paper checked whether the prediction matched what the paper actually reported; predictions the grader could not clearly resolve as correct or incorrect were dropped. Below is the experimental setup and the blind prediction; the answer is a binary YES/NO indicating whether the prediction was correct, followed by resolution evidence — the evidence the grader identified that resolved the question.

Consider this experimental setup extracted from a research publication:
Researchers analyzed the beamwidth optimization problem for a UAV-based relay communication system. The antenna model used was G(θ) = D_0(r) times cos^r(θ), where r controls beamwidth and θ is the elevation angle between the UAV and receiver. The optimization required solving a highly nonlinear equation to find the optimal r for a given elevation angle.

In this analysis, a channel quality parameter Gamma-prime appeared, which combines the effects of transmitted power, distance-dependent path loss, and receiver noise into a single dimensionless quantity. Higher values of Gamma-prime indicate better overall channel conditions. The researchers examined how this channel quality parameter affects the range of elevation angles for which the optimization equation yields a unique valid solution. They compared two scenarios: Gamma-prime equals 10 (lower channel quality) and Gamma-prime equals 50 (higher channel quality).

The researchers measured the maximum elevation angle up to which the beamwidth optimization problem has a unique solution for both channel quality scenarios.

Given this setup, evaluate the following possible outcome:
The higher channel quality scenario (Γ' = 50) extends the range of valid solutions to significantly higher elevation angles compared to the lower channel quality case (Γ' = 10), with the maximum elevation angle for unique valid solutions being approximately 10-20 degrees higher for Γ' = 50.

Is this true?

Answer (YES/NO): NO